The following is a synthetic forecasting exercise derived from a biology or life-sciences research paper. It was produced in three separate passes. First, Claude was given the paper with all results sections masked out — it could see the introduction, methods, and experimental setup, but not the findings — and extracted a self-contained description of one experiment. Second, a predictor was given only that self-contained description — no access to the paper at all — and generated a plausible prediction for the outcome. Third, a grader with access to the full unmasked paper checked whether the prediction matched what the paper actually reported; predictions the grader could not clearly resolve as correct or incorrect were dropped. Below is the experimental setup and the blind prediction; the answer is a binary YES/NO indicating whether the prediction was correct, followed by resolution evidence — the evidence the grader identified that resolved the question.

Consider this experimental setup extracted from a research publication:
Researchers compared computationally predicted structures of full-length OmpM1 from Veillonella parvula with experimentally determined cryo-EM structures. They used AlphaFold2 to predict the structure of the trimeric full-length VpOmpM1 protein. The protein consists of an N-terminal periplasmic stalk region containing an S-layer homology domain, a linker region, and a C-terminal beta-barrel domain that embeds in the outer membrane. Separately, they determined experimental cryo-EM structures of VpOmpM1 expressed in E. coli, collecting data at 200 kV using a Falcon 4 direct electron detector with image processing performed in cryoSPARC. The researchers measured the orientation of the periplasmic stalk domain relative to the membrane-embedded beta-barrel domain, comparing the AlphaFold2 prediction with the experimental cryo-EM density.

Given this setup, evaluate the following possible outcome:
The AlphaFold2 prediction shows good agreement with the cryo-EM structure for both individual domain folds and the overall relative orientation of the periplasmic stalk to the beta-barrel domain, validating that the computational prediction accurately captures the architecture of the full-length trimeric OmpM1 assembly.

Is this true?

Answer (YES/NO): NO